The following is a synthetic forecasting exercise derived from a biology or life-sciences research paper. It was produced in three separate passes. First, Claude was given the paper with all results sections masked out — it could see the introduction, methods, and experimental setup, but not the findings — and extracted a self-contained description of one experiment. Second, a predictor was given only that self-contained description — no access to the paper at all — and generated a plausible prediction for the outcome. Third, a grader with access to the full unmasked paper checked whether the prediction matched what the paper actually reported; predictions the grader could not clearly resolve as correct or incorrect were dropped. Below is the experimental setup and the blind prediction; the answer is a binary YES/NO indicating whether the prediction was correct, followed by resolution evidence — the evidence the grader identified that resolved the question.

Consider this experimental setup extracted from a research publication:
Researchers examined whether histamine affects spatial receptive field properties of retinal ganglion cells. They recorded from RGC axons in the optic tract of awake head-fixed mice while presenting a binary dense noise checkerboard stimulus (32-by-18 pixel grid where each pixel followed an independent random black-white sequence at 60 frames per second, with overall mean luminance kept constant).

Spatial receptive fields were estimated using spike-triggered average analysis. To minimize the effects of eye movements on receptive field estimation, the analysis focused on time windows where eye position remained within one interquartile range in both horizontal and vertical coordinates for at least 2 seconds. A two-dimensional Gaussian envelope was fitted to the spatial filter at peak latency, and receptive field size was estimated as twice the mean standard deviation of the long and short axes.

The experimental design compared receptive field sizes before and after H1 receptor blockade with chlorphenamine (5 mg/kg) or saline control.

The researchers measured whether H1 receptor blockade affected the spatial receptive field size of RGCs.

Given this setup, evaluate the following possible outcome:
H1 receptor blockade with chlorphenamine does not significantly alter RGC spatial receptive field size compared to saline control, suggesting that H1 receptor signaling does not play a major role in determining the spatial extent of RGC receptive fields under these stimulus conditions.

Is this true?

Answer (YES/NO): YES